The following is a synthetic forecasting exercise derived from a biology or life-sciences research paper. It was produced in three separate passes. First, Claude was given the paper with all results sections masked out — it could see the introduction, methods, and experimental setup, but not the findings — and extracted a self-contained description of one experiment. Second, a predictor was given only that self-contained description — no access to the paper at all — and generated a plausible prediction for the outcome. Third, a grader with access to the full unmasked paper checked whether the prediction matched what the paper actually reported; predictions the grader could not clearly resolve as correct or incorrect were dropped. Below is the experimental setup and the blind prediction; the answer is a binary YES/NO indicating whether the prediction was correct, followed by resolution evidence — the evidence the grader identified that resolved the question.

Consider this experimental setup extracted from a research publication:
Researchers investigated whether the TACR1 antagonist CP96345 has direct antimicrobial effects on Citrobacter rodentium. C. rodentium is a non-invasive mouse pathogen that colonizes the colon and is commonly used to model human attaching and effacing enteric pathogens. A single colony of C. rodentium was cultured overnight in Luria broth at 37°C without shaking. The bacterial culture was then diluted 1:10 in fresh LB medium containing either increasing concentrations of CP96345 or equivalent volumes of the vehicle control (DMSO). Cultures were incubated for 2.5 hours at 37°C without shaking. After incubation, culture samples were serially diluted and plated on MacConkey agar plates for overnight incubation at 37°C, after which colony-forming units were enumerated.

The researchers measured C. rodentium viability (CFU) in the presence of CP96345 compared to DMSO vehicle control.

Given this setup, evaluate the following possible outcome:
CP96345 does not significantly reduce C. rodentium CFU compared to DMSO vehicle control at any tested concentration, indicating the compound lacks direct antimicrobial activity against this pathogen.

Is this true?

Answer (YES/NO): YES